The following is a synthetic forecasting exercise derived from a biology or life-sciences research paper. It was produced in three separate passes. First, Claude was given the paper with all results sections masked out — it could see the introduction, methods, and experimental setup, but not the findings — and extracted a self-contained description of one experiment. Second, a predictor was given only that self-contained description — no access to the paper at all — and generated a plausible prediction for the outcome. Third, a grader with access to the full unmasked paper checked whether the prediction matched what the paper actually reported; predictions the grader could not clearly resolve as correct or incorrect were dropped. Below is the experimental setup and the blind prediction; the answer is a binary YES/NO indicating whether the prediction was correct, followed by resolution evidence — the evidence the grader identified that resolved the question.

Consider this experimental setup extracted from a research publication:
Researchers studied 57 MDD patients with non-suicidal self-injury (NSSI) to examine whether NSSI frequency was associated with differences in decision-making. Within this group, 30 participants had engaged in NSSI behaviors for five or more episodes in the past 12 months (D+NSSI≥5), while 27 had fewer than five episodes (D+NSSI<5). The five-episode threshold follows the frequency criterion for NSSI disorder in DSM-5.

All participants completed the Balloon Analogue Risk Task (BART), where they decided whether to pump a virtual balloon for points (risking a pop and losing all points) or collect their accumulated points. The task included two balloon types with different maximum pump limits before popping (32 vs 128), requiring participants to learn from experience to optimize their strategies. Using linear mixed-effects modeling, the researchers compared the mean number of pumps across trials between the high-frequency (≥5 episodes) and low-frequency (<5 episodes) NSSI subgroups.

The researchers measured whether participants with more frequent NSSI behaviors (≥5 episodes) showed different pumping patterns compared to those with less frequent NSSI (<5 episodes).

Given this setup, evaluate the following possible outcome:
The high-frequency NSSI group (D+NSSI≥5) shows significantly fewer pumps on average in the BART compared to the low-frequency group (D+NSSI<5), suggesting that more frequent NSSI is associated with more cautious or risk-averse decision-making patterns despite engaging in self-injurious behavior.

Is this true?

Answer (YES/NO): NO